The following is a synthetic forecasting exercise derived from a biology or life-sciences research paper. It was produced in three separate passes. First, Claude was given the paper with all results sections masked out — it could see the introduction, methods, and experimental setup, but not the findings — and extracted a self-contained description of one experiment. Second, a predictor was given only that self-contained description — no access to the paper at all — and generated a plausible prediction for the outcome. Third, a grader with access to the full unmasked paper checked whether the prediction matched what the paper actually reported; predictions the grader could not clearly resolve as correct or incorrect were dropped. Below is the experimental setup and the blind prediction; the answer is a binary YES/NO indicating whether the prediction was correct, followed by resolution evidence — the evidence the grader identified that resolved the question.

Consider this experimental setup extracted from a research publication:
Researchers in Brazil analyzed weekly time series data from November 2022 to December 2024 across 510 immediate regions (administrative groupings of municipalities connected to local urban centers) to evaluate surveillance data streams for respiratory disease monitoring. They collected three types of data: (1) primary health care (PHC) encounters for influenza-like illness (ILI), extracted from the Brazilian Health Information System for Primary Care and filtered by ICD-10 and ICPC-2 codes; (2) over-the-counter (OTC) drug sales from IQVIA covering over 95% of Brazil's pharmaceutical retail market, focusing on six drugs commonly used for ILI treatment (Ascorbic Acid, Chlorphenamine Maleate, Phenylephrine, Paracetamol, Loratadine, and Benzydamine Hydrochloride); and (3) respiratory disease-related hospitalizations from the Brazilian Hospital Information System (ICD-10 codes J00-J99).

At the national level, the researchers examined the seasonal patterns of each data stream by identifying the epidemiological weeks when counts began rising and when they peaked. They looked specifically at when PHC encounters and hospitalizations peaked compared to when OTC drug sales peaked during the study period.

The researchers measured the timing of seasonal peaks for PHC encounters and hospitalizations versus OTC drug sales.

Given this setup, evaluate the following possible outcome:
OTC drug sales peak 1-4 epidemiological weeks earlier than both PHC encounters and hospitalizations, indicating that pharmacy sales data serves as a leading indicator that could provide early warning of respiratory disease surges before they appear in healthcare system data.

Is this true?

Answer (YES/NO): NO